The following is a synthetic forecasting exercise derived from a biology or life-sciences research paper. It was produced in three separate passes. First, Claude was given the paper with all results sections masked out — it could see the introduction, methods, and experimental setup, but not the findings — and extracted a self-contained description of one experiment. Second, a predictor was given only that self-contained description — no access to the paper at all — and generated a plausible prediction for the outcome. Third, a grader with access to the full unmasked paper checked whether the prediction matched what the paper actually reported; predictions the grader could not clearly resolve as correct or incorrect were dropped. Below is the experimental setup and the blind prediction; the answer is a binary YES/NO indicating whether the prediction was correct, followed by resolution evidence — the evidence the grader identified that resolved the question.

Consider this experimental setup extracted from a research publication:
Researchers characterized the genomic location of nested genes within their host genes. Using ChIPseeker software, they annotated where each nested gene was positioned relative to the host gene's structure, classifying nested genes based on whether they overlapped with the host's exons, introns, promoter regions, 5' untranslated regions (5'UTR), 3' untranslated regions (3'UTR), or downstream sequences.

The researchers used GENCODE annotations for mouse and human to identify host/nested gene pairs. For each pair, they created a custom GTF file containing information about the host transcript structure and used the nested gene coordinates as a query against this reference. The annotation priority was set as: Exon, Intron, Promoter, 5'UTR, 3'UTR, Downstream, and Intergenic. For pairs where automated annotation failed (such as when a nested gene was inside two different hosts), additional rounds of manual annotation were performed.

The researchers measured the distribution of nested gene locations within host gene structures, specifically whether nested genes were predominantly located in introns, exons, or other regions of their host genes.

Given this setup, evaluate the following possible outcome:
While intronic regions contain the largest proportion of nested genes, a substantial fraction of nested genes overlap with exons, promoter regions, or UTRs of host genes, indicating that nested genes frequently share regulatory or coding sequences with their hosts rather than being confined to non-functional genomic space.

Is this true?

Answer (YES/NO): YES